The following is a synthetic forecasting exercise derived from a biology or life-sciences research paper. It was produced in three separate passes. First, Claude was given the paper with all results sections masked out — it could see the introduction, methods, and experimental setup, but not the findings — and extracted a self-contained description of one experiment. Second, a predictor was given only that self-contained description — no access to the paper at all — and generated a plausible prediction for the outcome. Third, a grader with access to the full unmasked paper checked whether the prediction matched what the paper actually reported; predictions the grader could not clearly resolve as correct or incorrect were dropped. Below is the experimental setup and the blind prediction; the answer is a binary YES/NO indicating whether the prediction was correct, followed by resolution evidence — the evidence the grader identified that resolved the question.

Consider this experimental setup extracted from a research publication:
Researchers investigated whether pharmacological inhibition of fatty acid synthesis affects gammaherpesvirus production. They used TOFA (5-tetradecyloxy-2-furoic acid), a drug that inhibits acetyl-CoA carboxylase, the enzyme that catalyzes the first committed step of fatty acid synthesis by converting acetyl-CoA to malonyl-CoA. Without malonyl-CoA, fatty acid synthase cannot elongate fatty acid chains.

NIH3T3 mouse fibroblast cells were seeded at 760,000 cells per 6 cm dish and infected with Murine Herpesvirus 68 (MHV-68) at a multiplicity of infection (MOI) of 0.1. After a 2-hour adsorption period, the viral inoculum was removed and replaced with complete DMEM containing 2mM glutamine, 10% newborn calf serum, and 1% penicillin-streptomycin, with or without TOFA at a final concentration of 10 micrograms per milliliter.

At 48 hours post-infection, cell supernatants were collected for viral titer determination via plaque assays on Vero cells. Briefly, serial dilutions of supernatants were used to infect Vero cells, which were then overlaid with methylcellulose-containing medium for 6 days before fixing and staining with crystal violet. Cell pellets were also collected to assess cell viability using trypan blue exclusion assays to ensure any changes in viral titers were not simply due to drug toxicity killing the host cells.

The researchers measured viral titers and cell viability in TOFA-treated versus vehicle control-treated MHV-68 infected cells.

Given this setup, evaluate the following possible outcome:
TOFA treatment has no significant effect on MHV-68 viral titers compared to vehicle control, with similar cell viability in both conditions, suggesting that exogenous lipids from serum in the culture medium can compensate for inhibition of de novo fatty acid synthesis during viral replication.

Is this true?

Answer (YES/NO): NO